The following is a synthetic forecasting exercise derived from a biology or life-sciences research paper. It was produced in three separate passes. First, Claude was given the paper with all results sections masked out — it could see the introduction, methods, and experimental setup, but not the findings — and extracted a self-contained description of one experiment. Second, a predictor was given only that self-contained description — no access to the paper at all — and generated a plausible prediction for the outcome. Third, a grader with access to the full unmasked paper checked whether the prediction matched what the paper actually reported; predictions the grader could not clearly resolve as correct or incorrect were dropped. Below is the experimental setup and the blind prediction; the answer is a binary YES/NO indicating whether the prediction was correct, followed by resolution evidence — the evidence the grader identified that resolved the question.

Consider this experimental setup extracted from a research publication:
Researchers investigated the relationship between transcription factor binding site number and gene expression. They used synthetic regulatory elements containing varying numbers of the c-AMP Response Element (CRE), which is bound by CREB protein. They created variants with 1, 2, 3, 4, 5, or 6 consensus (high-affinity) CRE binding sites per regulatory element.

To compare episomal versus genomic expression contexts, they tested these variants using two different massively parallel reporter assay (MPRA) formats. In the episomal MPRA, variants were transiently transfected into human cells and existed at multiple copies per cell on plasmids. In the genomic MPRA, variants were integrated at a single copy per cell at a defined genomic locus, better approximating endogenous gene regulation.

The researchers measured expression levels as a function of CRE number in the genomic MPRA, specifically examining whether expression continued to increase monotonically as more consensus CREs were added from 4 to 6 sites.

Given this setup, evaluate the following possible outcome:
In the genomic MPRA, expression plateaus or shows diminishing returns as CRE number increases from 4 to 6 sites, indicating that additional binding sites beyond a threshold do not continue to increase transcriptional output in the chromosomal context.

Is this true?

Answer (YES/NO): YES